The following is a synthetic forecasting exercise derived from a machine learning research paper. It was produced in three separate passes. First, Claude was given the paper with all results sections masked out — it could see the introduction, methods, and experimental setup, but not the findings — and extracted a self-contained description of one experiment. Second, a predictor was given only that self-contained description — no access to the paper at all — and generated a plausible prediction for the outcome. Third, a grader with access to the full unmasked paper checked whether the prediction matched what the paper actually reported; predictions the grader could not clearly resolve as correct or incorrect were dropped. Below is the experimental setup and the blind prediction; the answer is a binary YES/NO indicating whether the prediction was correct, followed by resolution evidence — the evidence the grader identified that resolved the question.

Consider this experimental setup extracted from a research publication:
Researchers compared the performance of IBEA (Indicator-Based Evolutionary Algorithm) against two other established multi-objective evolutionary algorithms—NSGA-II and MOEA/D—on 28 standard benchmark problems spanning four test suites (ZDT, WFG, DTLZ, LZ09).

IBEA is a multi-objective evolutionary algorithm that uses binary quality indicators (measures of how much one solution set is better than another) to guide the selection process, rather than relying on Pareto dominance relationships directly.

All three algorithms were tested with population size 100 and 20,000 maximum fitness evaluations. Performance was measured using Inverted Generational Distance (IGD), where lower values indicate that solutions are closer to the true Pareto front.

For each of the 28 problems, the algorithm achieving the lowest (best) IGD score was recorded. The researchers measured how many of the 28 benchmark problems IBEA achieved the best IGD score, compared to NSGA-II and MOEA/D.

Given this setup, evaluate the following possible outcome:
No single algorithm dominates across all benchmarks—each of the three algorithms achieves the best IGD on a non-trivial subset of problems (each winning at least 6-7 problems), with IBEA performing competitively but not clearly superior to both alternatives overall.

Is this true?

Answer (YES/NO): NO